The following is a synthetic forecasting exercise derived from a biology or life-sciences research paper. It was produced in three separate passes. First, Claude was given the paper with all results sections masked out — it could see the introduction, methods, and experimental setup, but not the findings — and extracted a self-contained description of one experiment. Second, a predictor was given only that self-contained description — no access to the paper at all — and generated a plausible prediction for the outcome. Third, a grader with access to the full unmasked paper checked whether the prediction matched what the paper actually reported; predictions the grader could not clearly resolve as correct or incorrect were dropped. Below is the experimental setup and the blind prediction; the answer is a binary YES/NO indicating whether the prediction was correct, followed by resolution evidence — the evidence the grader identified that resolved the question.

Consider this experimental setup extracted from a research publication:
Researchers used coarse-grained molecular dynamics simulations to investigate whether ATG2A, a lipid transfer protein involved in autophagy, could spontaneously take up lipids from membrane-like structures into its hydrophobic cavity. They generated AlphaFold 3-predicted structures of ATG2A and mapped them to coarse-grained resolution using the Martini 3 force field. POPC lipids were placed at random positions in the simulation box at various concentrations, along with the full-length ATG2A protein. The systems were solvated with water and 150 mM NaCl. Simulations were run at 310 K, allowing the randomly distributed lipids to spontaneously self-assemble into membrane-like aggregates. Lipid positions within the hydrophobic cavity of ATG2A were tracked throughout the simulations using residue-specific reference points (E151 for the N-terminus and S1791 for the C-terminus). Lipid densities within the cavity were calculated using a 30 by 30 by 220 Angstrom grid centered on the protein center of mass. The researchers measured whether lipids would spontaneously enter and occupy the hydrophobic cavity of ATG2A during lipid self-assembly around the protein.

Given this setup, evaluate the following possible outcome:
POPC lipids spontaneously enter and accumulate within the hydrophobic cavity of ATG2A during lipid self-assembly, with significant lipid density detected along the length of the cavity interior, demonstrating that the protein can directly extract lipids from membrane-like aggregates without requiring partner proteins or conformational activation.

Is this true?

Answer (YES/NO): NO